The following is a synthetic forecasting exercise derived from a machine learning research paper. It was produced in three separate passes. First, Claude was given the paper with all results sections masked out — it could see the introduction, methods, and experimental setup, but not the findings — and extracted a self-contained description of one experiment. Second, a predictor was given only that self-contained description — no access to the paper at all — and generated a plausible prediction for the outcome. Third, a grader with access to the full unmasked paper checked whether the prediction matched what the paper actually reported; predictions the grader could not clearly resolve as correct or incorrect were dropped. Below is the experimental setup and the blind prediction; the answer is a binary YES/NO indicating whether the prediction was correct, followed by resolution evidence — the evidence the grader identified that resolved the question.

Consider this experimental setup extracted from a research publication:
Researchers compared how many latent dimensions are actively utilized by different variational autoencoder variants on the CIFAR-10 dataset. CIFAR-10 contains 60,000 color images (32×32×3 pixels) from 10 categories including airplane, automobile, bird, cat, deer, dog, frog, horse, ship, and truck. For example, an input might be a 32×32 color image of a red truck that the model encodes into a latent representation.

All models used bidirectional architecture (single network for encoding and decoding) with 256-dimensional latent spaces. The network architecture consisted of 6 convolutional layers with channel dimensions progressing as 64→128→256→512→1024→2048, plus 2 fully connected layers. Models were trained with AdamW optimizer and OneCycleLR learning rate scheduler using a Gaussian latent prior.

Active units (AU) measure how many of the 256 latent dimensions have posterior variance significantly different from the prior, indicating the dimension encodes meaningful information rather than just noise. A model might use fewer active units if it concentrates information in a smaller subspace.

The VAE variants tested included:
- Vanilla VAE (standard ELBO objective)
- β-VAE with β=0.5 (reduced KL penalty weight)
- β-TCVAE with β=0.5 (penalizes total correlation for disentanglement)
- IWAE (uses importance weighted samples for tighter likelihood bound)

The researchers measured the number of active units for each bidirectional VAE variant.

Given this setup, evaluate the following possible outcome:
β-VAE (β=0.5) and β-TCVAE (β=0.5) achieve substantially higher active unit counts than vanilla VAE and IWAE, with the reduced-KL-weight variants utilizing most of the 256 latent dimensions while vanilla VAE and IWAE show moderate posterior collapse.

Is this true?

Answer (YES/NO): NO